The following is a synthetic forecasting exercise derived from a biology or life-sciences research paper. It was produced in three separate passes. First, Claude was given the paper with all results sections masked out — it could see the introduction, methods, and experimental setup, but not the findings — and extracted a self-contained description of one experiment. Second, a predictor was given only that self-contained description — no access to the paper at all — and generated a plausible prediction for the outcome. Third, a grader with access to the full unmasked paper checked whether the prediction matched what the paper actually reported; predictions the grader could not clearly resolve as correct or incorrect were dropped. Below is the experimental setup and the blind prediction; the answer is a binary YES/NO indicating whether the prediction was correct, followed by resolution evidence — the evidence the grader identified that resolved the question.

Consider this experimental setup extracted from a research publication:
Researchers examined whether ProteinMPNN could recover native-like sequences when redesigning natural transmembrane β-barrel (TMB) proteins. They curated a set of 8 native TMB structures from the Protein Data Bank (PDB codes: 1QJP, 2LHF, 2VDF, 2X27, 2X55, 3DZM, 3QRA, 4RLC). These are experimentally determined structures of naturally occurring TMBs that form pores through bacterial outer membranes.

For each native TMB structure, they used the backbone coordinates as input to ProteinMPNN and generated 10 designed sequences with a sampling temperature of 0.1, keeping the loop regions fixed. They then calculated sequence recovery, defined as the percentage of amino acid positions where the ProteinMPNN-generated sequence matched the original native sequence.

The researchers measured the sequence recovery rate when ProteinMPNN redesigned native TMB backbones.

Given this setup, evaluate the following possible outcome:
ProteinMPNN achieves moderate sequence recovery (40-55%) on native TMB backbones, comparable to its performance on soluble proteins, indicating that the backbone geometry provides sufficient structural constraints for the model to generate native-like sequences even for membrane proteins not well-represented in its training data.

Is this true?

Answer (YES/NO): NO